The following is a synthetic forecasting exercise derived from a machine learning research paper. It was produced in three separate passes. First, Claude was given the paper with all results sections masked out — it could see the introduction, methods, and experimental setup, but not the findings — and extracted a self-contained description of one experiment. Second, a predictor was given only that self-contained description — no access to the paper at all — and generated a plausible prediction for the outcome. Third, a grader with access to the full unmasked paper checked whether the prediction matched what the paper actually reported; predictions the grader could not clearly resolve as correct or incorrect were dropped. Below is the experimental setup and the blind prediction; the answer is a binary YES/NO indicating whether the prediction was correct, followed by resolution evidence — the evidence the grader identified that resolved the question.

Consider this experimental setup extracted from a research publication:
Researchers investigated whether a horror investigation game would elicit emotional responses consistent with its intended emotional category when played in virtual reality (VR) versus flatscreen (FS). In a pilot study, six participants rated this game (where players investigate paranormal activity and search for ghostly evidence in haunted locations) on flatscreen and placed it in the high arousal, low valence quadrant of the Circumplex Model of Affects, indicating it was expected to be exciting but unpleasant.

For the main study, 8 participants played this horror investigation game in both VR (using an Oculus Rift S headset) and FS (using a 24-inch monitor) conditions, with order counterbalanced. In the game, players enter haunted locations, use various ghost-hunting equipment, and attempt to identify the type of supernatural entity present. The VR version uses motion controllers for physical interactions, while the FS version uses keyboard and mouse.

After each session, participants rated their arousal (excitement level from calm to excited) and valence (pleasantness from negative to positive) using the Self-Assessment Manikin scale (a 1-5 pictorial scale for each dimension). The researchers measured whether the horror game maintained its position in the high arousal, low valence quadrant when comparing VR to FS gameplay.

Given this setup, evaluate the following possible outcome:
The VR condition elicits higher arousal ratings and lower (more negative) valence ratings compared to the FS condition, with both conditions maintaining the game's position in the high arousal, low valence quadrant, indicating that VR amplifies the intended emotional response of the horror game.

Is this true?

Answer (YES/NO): YES